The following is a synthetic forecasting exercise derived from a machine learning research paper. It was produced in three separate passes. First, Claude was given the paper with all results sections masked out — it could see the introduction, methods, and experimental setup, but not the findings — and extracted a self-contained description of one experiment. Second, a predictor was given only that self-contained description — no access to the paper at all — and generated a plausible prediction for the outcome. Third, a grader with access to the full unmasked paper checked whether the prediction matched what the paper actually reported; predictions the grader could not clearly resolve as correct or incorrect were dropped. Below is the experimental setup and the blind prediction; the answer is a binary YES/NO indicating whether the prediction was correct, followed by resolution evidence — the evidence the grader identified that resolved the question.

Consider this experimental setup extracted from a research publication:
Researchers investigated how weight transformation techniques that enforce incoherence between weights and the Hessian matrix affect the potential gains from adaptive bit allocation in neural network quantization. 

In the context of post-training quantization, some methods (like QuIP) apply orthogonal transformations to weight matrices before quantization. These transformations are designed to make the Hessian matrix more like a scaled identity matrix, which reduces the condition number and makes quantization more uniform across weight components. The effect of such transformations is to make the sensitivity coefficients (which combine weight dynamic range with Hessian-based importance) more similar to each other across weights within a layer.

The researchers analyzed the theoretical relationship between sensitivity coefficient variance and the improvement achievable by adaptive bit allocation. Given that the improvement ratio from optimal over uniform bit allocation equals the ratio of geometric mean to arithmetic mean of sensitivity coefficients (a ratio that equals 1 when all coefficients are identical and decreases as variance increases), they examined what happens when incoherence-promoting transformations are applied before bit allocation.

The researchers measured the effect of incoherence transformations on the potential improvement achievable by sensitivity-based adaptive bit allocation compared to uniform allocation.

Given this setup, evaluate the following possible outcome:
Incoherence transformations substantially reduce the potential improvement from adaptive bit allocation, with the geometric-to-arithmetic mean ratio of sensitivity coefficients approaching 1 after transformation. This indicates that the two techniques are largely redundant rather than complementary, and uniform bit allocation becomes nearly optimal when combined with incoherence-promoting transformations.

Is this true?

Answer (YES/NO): YES